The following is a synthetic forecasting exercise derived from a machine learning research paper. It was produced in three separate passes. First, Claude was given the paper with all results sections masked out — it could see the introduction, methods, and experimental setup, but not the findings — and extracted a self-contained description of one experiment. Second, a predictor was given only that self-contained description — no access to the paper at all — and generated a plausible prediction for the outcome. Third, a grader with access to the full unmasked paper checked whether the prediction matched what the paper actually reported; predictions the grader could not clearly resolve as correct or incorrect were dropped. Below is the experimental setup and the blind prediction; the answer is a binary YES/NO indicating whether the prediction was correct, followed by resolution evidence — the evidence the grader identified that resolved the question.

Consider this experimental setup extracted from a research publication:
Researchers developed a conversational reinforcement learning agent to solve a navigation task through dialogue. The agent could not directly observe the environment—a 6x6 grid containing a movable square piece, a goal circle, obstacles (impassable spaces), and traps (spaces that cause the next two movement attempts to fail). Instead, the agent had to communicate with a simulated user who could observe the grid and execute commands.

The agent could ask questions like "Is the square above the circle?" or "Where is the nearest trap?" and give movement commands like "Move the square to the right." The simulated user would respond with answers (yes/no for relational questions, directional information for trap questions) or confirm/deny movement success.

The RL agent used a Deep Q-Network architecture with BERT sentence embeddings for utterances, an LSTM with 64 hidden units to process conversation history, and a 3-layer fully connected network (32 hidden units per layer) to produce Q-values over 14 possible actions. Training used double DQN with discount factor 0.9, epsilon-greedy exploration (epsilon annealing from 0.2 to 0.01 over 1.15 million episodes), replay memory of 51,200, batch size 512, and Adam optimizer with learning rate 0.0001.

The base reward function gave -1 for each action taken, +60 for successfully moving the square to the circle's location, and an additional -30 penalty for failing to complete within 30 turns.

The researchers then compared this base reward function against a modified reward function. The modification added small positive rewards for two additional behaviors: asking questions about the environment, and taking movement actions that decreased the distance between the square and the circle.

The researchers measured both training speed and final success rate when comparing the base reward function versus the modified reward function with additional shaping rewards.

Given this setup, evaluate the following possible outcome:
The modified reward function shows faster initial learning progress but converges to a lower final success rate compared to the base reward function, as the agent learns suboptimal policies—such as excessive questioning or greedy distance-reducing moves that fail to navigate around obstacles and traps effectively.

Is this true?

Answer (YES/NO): NO